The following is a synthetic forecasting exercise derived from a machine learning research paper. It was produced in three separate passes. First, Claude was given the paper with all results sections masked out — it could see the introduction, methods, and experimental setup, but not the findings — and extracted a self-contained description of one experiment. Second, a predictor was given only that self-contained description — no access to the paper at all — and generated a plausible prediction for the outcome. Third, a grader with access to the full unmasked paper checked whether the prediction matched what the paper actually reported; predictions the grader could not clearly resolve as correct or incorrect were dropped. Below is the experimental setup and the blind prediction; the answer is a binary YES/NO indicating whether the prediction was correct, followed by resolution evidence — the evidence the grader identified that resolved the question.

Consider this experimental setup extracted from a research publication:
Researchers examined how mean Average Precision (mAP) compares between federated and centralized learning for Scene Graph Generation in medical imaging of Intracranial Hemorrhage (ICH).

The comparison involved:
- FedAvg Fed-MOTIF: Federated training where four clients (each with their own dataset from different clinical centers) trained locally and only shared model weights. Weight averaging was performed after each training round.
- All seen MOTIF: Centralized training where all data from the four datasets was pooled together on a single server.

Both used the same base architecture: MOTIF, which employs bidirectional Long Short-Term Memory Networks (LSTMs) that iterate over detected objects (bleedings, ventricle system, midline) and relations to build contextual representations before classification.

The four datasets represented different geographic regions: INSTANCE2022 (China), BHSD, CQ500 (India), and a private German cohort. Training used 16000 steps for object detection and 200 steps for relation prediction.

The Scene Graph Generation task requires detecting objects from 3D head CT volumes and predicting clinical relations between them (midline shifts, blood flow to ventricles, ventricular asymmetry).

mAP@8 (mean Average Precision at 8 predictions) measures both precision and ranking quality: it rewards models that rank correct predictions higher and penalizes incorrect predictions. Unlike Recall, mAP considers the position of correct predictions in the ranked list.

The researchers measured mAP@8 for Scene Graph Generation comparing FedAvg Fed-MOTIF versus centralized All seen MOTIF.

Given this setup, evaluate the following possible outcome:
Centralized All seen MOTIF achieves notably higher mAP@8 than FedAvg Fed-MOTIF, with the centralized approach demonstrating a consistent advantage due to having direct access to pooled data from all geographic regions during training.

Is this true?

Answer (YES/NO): NO